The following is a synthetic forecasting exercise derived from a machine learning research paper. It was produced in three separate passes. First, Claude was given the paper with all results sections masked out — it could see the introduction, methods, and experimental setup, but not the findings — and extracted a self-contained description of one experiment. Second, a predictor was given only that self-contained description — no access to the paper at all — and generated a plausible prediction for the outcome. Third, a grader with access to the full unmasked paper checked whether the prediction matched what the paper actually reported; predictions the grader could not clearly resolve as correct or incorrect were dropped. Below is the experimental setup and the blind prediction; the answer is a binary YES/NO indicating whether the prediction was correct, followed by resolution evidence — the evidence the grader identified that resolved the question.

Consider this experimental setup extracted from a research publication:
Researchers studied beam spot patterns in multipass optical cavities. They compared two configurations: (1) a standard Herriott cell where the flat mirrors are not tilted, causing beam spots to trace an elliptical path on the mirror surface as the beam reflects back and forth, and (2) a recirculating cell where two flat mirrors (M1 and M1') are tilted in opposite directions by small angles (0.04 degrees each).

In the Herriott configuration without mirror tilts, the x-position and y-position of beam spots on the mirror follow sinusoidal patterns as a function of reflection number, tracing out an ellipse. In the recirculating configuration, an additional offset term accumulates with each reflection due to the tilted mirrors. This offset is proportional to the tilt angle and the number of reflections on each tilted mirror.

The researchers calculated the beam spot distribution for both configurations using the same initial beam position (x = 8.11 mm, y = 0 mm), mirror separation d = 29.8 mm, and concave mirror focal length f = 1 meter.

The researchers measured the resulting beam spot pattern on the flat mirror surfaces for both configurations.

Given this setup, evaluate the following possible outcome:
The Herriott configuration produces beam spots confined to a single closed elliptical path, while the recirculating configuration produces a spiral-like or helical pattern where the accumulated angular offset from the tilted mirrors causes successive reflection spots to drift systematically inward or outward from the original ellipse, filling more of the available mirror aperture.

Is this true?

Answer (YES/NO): NO